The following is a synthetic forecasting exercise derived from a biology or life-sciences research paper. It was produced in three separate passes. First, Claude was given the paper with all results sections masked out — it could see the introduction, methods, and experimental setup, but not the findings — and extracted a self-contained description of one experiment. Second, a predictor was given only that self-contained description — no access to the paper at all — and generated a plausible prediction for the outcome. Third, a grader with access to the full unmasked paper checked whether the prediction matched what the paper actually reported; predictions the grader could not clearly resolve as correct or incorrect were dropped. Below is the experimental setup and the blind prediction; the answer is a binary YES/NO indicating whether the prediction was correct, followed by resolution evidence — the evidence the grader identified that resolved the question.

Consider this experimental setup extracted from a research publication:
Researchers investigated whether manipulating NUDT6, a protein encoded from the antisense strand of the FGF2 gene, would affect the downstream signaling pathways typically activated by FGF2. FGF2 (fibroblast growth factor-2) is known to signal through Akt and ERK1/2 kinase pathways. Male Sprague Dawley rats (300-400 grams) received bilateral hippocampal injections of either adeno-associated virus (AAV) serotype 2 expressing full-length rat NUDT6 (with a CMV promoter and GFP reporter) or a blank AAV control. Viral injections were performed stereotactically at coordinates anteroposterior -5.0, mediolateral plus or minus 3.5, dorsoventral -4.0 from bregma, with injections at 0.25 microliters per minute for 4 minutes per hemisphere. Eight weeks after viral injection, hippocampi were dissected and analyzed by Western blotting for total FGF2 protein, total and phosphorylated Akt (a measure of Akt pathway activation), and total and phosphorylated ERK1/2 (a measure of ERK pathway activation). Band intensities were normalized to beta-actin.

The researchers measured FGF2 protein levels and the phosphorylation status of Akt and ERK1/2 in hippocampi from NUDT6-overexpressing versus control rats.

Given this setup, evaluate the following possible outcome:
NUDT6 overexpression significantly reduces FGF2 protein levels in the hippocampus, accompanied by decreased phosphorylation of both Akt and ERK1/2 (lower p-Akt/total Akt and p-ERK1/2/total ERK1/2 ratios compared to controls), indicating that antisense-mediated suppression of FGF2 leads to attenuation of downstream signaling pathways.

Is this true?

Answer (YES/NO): NO